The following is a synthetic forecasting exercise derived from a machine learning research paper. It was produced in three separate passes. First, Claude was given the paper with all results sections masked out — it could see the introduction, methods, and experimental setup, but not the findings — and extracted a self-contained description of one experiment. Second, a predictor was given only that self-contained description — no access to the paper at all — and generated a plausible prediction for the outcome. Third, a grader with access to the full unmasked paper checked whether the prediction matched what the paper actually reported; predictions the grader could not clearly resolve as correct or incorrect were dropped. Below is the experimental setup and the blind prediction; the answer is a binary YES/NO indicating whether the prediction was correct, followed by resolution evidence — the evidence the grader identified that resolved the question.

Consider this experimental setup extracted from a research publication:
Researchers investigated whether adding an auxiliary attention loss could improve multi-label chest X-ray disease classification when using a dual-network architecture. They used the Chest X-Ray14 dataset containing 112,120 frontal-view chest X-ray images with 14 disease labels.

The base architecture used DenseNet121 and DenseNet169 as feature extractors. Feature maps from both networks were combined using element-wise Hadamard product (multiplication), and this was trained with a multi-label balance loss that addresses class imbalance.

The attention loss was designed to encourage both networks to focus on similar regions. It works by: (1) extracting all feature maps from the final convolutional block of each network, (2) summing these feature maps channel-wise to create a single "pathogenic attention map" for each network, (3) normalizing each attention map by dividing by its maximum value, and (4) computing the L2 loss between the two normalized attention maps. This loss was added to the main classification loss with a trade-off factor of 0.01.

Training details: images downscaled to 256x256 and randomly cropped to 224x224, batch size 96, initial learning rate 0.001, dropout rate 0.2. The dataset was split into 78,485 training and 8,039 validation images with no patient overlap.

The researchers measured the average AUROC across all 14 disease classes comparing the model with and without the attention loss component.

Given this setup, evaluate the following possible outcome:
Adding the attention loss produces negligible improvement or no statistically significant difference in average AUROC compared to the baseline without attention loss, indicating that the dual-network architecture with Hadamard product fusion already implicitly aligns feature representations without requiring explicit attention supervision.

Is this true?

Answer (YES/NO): NO